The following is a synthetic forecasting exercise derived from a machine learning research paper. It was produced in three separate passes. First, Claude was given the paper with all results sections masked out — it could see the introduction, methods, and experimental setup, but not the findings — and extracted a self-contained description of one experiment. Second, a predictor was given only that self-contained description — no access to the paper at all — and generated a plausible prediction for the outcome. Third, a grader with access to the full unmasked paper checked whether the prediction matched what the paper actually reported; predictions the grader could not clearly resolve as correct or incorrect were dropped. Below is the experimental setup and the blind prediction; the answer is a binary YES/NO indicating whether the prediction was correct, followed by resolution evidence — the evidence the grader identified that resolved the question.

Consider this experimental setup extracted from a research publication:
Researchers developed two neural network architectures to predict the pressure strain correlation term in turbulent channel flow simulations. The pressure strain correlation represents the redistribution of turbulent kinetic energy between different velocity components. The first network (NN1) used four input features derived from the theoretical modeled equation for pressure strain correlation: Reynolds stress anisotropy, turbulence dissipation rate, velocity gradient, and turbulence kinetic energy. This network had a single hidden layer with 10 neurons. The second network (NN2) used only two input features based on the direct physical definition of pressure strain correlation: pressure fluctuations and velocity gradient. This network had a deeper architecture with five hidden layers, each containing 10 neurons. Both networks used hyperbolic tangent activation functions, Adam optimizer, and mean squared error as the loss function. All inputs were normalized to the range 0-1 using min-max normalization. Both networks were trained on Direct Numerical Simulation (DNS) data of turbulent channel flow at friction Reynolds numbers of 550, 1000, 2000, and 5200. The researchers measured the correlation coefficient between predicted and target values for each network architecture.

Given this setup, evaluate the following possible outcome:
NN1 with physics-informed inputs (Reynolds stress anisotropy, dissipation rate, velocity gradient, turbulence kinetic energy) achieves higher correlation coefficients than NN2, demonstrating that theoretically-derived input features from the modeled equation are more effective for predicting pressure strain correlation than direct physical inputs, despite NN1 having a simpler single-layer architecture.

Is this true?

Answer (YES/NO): NO